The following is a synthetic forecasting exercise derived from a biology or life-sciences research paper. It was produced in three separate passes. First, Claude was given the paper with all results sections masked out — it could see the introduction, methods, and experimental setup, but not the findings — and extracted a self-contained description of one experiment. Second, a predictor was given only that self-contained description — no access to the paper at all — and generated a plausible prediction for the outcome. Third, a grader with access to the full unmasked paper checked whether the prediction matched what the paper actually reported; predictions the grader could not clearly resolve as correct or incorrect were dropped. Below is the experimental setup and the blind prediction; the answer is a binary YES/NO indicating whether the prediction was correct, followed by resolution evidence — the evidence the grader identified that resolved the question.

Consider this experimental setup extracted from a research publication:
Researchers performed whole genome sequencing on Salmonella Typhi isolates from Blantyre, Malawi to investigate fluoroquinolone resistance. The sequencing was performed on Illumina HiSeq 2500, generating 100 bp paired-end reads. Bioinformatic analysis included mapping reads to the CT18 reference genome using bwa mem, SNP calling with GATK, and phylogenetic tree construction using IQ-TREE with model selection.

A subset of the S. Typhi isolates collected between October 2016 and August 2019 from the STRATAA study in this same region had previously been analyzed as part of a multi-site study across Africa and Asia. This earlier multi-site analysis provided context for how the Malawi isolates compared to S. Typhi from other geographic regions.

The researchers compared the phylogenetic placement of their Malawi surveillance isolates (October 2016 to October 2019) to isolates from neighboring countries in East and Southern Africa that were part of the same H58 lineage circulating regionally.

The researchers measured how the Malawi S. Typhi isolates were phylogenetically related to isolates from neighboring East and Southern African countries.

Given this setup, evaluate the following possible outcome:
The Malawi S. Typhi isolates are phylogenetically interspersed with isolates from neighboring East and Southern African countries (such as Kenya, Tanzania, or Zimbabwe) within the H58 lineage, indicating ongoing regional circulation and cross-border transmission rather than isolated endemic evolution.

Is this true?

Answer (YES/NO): NO